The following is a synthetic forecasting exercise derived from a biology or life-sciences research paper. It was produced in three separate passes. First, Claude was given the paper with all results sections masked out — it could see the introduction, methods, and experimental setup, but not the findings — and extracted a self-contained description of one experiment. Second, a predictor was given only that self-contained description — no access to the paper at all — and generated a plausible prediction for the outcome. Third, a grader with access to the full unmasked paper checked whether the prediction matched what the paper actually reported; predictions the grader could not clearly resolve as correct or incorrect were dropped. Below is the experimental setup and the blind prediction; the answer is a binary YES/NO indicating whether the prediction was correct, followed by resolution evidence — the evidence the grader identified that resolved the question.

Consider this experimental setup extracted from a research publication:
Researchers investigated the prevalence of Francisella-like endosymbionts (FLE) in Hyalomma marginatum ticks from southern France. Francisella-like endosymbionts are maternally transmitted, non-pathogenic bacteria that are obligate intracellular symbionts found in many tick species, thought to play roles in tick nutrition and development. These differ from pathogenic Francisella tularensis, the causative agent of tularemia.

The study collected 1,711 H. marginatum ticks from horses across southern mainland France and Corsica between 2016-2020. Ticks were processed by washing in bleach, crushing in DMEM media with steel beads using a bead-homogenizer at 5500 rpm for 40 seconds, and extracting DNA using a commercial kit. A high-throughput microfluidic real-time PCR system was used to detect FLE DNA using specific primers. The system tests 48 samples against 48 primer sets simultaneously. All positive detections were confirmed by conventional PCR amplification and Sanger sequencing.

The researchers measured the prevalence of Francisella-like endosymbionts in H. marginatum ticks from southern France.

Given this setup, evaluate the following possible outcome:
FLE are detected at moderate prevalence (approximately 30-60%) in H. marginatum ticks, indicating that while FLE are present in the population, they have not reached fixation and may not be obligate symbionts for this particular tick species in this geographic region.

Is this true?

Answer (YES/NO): NO